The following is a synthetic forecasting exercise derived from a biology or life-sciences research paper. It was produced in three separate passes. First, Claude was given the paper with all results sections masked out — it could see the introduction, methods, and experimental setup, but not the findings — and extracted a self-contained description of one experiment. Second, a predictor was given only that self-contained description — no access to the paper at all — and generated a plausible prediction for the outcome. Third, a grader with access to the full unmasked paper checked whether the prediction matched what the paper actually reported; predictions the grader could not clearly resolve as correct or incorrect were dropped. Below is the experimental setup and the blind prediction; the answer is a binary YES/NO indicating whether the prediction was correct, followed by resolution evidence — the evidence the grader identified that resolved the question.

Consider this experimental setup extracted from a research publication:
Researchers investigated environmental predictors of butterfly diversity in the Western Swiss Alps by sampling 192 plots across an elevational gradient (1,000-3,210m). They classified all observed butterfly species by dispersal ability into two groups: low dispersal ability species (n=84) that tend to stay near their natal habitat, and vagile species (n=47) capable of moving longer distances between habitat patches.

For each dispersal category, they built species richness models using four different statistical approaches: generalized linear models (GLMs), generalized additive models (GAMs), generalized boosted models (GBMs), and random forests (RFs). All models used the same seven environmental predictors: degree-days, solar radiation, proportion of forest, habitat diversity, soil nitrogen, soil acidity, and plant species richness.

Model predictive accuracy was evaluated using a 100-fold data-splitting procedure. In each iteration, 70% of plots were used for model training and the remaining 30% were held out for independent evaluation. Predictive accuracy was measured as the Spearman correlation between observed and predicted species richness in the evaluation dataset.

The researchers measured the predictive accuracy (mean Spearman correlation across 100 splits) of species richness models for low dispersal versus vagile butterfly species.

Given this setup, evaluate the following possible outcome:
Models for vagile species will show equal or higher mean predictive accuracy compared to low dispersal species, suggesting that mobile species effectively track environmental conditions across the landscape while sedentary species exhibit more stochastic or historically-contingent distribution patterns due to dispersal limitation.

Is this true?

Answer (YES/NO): YES